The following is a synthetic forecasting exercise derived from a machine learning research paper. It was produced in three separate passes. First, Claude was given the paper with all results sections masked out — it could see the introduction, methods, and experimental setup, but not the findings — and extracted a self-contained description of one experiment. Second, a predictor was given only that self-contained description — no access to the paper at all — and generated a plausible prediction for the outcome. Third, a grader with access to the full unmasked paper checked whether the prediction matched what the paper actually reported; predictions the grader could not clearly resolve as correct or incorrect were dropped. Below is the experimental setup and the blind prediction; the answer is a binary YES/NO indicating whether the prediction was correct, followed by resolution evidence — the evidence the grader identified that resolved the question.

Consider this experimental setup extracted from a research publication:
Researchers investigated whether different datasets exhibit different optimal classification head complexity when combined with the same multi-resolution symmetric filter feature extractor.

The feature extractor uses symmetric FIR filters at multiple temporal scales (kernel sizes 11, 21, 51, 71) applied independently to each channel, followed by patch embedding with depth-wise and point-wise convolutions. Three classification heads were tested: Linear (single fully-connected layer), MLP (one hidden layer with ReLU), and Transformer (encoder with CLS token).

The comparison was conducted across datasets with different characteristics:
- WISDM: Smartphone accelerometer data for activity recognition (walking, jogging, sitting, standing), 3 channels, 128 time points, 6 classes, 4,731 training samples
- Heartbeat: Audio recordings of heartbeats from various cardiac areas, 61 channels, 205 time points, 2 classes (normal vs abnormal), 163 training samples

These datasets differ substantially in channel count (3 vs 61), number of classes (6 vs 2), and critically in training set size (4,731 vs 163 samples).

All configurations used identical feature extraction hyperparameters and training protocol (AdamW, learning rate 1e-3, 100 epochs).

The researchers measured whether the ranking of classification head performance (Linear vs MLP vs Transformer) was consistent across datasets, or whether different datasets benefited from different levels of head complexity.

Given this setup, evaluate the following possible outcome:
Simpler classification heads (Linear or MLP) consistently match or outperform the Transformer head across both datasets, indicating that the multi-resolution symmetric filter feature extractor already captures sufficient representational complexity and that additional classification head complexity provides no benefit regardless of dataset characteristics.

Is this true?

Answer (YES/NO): NO